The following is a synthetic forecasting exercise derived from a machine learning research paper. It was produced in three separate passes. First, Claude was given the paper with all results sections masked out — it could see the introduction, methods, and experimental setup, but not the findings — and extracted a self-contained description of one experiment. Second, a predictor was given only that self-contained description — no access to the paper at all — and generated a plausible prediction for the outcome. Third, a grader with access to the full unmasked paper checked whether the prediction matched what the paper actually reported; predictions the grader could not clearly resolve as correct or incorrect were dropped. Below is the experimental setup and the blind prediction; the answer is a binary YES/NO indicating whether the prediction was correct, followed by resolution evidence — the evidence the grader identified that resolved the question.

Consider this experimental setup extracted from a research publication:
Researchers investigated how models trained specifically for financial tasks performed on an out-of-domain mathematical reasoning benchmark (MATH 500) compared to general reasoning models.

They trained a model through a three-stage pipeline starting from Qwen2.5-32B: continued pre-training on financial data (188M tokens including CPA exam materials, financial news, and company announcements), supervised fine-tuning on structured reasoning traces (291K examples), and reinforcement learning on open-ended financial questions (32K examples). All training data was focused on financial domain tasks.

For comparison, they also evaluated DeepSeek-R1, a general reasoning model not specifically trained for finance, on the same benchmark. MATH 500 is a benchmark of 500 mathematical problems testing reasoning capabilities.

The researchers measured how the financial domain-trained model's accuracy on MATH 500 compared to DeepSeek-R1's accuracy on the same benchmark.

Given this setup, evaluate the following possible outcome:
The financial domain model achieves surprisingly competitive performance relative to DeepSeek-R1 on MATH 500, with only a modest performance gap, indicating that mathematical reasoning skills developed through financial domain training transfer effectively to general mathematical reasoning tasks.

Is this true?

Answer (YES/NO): YES